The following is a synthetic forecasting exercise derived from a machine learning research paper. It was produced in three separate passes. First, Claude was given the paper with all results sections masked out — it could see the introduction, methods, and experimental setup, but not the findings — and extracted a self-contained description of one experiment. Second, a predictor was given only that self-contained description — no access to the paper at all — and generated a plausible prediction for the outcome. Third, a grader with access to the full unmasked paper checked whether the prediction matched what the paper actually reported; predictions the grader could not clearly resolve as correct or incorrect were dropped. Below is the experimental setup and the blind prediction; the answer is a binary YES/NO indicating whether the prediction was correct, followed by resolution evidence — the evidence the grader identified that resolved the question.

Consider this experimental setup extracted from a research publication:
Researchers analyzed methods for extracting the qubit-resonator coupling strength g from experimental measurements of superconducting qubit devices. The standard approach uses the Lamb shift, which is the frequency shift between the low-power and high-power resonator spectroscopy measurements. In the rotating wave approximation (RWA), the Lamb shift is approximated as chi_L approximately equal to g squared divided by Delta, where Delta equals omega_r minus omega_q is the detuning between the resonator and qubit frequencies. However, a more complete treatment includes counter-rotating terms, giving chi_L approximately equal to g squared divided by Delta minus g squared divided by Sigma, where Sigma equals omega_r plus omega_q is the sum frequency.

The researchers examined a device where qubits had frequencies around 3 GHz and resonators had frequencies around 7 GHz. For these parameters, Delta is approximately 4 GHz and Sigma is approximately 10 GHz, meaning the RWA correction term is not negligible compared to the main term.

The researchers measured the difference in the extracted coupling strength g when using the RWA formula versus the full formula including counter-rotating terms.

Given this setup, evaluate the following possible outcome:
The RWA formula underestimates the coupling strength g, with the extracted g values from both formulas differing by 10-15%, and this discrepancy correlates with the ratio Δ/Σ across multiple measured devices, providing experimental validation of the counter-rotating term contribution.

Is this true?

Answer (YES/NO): NO